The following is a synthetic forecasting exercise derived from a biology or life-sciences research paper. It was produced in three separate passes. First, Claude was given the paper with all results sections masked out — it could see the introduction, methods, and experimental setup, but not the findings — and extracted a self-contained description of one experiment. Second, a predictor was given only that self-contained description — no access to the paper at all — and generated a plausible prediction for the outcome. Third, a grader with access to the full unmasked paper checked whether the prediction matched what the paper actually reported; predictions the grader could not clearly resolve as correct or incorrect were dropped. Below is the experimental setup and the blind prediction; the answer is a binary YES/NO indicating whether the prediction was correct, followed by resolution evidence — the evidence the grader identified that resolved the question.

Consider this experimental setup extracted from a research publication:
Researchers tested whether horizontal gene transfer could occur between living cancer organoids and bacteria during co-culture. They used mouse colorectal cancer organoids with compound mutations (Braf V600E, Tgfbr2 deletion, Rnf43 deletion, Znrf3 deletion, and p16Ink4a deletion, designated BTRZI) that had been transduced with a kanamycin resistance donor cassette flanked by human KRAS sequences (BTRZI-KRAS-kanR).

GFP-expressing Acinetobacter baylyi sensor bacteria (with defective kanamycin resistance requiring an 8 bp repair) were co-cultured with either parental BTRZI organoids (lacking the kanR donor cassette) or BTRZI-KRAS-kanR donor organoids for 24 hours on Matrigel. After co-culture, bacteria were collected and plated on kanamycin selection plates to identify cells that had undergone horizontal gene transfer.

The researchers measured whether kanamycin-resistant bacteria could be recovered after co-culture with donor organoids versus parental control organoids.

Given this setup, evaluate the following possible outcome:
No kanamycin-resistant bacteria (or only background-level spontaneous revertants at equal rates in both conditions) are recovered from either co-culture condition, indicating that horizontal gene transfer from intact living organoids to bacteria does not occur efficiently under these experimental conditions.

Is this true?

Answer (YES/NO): NO